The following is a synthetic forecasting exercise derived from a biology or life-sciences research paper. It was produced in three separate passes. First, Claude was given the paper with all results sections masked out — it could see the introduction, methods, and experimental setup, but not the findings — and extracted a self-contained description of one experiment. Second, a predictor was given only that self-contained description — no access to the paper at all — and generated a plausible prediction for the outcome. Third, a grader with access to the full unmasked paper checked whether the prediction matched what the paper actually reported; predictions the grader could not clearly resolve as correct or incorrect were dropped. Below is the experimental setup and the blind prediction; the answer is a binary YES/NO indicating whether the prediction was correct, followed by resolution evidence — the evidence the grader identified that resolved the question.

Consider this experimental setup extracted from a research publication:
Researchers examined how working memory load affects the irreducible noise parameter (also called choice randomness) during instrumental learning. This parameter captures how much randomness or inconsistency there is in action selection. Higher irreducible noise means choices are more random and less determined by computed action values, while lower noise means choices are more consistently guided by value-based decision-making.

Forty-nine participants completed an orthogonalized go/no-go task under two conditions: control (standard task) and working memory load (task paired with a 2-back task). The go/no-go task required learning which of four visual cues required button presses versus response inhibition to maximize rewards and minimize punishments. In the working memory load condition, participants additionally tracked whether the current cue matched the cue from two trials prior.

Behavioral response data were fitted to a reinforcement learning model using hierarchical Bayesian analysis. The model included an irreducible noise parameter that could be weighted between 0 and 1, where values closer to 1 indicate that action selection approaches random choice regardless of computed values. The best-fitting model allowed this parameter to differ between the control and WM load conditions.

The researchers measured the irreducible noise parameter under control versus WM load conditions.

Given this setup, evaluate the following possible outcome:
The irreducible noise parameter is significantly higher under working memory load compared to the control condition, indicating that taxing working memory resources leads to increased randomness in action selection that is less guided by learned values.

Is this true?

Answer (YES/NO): YES